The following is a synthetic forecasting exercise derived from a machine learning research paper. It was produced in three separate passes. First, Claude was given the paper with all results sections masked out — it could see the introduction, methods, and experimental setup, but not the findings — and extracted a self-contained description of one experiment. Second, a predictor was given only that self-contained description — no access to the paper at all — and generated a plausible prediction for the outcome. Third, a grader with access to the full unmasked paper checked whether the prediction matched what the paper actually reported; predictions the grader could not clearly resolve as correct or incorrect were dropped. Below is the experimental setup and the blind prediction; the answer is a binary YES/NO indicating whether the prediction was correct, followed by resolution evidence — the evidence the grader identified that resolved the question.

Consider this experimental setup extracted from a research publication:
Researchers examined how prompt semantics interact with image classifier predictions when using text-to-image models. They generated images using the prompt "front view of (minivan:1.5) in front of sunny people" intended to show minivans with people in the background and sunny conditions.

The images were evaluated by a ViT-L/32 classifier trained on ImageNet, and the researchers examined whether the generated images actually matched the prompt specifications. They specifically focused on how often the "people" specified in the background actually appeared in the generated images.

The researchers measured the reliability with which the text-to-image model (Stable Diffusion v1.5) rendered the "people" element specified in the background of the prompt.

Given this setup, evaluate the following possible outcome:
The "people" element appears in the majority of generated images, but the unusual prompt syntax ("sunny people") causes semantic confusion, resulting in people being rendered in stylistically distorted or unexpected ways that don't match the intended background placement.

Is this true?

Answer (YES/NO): NO